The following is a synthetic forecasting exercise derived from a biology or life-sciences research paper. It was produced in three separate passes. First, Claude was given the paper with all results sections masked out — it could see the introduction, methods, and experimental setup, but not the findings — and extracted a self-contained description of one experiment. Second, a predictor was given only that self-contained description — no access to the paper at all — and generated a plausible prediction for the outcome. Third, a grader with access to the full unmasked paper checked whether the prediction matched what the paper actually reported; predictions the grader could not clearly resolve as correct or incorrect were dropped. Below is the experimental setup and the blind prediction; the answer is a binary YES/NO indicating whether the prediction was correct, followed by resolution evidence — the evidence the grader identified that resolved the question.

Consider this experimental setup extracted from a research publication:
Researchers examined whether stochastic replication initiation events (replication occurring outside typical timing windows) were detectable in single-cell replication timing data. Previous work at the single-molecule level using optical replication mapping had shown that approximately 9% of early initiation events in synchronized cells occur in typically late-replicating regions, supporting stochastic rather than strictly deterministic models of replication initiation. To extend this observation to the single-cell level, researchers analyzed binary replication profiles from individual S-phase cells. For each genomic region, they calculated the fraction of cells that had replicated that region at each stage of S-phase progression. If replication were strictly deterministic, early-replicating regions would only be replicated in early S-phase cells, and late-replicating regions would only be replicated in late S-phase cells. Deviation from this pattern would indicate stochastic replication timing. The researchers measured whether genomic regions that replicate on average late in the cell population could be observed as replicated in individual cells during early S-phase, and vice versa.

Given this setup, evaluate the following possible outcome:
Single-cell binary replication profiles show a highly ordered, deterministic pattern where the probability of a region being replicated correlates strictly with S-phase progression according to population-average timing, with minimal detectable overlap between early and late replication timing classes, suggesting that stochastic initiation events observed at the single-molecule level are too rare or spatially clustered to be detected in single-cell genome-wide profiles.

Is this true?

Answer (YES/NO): NO